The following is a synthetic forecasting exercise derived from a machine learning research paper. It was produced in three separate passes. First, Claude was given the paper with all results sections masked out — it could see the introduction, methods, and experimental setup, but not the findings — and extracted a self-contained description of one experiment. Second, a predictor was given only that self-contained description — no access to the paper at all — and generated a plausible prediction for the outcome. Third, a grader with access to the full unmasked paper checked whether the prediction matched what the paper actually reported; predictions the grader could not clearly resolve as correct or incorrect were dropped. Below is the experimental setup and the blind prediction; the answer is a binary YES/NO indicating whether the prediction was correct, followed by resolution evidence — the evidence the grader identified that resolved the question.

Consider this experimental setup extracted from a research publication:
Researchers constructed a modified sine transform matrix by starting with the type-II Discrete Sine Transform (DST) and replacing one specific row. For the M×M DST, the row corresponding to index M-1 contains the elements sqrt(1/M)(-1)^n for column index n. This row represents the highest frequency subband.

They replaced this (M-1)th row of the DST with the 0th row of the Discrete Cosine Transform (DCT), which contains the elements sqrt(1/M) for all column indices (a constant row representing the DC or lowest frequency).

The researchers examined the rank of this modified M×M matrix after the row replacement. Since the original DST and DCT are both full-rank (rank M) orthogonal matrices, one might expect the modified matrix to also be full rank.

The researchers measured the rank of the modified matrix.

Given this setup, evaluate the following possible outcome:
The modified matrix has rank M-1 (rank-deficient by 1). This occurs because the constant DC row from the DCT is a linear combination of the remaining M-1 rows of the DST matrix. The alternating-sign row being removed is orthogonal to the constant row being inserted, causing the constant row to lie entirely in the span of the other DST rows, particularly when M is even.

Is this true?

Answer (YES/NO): YES